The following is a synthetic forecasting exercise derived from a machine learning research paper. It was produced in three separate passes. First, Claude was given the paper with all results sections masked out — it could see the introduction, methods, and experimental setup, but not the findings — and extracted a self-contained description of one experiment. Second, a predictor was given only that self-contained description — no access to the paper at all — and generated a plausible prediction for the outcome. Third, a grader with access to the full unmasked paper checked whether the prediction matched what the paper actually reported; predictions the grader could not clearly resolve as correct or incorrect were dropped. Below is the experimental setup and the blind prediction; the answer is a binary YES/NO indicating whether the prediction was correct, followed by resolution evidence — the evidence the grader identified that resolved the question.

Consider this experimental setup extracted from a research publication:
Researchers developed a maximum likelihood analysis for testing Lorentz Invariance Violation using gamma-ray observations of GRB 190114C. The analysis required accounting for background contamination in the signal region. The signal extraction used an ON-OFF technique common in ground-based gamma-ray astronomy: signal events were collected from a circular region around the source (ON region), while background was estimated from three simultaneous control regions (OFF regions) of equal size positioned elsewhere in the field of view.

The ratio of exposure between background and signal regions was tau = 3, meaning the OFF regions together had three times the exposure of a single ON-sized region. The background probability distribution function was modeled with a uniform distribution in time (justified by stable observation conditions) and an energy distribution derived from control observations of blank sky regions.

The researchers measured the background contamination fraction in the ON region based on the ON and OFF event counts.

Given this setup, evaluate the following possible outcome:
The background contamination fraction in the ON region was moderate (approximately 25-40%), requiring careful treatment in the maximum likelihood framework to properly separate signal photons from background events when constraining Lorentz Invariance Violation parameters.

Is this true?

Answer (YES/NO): NO